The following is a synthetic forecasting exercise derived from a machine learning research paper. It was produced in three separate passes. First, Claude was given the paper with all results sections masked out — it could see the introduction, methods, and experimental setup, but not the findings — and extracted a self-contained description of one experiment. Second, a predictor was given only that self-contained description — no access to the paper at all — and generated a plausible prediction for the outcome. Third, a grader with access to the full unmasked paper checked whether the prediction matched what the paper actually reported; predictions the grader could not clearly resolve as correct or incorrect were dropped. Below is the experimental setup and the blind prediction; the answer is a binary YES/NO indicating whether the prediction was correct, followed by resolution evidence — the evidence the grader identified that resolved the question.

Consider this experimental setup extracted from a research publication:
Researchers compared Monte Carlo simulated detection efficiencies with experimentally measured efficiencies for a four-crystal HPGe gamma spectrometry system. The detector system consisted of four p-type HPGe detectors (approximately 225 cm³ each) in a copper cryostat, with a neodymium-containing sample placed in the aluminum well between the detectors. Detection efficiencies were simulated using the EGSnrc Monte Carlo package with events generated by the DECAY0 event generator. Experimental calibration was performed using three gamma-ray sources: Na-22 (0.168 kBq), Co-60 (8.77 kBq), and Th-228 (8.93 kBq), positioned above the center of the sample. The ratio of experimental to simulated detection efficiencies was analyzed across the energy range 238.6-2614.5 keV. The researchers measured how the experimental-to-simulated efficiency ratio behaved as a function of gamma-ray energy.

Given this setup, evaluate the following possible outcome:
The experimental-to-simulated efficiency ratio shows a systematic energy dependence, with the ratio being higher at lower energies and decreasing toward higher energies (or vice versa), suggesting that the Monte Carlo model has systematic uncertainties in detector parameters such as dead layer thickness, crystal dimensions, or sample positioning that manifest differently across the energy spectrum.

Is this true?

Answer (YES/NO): YES